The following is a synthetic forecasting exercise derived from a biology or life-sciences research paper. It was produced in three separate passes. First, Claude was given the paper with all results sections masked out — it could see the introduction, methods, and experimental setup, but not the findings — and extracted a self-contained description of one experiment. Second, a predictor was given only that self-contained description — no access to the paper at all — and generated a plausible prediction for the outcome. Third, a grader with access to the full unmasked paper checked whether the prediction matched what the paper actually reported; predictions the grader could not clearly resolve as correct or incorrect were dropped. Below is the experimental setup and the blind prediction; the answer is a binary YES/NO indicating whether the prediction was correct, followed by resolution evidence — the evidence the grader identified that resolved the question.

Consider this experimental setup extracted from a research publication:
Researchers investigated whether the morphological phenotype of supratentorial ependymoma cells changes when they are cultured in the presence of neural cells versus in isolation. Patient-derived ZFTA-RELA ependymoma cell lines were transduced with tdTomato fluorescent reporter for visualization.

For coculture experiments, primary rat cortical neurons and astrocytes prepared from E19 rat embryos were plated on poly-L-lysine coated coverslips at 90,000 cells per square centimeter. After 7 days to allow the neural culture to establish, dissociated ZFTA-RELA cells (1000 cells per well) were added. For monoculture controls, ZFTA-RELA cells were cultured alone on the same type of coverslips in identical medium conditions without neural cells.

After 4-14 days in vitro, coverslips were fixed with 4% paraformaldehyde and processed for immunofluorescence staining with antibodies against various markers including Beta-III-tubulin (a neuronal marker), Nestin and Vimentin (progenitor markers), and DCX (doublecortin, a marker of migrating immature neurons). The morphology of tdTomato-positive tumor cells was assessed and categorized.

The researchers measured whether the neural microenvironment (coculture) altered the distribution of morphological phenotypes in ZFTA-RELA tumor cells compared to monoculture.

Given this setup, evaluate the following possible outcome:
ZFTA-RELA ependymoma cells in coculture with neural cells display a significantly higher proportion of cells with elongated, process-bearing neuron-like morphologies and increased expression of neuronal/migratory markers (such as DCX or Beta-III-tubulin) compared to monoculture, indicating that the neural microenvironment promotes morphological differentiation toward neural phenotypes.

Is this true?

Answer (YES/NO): YES